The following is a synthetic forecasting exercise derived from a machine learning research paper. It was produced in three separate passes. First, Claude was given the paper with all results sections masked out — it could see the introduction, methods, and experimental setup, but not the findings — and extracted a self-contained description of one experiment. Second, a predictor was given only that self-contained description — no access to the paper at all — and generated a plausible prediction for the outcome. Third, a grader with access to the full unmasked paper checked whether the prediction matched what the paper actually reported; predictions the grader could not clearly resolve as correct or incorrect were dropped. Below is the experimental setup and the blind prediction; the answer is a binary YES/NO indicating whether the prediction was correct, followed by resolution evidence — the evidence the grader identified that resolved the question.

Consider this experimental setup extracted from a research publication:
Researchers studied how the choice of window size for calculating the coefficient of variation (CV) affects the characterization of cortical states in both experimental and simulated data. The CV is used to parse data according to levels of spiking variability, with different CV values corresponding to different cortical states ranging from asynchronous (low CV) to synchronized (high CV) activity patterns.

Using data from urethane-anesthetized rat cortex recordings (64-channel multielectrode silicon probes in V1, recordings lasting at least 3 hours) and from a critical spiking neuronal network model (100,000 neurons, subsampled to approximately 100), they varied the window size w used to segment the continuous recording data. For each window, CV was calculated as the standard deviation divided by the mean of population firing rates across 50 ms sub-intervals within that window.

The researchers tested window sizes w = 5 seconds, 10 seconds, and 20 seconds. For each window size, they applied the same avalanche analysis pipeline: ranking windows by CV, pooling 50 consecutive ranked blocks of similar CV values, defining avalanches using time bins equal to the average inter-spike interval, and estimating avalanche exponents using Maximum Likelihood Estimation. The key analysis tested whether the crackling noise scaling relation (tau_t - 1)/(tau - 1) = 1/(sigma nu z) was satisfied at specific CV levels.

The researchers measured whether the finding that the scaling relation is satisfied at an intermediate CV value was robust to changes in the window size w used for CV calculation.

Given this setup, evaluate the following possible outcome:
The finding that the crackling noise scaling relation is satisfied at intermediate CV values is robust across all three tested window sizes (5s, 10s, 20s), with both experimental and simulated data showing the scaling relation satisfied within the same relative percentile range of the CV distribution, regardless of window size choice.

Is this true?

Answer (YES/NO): YES